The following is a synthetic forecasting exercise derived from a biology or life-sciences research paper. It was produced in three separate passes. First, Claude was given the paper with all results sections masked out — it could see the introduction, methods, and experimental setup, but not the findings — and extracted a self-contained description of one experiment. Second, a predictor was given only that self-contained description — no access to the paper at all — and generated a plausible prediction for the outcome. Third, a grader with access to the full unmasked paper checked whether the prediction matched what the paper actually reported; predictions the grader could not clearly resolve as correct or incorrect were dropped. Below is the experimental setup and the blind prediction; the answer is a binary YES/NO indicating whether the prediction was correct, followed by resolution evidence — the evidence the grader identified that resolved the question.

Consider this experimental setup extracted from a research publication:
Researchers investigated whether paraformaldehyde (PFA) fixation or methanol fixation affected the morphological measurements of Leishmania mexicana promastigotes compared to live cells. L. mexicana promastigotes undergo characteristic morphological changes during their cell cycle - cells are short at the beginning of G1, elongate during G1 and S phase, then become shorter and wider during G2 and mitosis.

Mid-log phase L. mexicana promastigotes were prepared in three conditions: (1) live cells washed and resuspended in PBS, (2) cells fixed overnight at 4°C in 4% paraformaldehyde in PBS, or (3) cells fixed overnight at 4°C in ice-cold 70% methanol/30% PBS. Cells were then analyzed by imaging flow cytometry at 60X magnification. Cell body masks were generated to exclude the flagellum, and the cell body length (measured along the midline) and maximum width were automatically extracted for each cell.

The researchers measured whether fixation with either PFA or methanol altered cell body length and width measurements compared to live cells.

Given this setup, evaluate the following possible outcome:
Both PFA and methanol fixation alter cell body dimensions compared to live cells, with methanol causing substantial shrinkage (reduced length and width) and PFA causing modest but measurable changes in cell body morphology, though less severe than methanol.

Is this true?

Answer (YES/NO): NO